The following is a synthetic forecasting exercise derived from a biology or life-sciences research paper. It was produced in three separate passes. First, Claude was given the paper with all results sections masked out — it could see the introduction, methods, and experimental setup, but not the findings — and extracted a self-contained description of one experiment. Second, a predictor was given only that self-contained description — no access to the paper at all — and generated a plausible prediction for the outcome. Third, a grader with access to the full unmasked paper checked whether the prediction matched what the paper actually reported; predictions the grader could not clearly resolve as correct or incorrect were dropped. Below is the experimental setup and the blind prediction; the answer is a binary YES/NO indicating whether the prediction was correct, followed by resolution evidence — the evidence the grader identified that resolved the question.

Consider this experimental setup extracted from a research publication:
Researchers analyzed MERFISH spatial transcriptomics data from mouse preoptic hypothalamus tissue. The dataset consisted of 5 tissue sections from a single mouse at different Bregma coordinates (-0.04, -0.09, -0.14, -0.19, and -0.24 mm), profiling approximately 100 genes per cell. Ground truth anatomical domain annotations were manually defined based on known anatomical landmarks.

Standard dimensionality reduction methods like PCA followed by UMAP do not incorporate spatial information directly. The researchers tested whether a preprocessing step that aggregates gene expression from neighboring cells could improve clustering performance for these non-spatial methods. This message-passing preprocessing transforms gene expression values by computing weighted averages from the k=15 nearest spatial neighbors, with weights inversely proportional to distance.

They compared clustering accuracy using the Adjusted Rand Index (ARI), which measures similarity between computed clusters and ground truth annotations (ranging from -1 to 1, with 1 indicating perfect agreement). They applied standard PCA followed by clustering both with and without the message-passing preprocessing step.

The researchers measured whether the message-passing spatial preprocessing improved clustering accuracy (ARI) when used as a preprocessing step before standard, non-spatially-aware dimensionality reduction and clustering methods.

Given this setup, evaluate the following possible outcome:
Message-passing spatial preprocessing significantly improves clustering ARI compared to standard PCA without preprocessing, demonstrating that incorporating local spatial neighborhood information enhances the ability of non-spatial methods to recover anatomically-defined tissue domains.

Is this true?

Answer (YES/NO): YES